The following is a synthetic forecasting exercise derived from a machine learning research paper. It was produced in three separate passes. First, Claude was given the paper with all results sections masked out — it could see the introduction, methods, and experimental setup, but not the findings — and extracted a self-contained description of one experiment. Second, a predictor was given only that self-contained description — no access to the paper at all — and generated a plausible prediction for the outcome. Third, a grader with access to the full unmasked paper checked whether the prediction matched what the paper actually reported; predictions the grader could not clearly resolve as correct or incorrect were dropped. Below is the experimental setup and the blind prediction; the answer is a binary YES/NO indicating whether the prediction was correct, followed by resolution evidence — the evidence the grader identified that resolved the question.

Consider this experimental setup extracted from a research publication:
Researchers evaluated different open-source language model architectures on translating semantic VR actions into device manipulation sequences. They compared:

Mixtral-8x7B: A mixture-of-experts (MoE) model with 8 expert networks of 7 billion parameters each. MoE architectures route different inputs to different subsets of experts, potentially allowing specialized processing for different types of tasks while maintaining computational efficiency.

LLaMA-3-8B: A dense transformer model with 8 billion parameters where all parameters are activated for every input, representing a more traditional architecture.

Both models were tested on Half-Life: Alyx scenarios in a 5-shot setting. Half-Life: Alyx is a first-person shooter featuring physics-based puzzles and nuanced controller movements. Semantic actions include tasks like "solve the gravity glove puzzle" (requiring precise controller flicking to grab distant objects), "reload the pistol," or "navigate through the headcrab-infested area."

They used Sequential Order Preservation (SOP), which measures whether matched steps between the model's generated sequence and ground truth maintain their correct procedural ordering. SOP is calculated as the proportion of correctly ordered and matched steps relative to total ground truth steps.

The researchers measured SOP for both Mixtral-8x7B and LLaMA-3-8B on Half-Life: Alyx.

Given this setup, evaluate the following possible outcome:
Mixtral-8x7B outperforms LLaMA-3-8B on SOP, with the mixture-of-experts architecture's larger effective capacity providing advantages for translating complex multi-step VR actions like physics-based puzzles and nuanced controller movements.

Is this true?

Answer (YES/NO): NO